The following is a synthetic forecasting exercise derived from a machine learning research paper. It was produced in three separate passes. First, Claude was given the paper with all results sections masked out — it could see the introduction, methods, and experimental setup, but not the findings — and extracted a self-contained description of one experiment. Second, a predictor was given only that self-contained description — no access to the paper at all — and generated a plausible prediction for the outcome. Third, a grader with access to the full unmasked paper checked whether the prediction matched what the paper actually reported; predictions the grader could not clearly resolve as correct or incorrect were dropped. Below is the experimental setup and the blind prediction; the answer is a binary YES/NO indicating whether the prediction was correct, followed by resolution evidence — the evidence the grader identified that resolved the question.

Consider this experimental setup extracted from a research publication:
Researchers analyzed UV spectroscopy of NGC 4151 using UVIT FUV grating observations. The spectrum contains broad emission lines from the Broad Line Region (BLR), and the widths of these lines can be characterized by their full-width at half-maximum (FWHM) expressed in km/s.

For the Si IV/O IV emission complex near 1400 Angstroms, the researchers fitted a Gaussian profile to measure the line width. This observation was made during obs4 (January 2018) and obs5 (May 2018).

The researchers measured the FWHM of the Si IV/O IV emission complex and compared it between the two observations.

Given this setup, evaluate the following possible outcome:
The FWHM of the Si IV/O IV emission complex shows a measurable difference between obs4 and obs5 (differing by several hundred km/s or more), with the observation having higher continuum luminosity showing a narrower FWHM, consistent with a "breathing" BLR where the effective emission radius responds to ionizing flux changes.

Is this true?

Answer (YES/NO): NO